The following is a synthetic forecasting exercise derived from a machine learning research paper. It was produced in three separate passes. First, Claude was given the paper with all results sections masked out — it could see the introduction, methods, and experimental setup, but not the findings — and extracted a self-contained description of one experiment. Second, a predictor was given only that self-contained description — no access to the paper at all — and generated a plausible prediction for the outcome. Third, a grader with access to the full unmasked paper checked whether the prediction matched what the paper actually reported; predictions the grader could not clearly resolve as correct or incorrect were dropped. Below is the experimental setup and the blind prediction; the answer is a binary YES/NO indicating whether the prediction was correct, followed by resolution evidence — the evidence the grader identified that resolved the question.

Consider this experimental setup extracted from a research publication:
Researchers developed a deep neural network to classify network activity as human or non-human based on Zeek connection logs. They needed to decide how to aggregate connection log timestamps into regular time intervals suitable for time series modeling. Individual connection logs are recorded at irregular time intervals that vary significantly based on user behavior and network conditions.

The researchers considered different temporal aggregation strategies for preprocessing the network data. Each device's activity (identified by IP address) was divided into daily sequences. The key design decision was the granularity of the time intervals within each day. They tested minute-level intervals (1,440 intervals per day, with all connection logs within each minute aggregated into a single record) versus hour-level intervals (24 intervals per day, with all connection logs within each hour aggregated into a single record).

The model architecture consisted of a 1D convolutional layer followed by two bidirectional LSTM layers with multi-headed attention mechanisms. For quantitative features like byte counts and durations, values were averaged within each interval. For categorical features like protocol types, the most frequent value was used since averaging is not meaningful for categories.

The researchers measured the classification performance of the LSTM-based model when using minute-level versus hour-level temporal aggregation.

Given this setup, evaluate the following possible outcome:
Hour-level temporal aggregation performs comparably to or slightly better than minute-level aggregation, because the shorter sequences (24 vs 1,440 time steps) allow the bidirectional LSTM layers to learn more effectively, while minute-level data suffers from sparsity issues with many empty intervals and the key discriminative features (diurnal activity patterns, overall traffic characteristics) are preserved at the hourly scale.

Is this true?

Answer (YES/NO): NO